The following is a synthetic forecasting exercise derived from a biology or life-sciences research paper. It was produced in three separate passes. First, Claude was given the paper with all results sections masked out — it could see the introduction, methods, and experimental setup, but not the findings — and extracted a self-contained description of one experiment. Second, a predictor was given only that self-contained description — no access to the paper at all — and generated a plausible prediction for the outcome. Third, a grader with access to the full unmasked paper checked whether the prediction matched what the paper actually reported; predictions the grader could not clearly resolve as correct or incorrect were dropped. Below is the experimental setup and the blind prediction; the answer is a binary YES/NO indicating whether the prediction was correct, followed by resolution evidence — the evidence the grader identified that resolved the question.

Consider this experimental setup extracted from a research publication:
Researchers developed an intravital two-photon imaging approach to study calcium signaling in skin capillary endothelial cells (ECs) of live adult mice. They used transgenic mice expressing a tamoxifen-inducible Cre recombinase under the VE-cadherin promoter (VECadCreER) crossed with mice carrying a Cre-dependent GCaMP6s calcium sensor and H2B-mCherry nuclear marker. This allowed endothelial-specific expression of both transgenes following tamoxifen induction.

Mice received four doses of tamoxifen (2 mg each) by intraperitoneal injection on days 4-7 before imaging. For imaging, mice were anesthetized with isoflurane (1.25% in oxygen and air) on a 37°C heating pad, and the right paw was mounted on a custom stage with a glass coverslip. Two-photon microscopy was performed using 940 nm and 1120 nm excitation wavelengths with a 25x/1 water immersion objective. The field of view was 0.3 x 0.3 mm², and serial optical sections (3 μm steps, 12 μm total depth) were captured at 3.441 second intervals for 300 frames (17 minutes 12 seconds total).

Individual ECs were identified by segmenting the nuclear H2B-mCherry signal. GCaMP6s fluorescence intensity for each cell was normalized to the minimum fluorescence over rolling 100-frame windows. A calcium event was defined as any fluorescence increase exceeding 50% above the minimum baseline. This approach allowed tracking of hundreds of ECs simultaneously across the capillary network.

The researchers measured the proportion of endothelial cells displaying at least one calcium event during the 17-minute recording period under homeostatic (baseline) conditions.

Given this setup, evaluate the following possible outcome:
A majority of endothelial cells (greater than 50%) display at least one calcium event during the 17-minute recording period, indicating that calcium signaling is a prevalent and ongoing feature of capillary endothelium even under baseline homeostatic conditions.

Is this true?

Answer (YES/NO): YES